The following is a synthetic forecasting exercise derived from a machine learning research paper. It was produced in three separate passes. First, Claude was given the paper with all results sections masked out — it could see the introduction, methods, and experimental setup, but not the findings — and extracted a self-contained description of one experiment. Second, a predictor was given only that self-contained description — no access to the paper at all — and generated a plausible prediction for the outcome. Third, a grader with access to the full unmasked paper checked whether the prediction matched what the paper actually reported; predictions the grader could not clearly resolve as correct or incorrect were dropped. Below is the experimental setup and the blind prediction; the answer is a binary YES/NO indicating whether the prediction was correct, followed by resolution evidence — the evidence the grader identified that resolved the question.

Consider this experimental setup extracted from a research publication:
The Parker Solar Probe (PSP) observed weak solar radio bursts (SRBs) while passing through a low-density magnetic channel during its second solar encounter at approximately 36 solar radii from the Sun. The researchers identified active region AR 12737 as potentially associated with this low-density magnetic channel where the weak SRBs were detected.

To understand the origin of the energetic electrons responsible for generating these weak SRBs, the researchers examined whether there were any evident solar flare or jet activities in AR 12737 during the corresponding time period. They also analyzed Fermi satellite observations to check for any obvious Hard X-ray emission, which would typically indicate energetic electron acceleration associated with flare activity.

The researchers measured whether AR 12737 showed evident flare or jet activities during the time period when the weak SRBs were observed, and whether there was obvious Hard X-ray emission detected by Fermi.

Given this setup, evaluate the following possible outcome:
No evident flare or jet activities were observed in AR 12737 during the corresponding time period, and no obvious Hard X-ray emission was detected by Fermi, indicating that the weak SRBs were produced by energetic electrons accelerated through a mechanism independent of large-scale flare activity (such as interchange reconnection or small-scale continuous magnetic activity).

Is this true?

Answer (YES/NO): YES